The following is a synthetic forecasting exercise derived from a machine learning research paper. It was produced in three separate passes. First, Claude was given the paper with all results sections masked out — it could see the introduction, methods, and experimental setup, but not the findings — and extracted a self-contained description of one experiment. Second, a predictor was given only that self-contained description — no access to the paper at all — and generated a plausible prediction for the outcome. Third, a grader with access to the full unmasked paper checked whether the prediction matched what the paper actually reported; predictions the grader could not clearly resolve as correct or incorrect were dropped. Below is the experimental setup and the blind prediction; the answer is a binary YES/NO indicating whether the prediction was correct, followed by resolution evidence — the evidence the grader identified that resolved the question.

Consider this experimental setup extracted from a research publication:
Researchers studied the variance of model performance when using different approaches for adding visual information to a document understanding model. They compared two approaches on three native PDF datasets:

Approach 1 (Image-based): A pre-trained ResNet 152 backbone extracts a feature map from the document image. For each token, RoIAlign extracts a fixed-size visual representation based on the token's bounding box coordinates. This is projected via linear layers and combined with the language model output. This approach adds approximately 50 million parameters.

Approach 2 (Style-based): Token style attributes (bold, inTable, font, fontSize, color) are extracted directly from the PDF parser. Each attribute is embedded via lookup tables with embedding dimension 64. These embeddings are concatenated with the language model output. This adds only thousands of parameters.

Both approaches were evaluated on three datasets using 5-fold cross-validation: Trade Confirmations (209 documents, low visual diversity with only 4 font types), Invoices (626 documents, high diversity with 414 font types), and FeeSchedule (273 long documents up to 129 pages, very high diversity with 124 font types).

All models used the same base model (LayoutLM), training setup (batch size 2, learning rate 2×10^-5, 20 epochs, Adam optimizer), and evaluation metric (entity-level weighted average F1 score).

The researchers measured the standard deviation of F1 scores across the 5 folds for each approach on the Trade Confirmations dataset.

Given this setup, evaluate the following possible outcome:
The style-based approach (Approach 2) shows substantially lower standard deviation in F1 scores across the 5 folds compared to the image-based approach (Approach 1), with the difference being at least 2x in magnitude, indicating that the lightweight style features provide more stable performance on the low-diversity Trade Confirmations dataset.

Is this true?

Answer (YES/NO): YES